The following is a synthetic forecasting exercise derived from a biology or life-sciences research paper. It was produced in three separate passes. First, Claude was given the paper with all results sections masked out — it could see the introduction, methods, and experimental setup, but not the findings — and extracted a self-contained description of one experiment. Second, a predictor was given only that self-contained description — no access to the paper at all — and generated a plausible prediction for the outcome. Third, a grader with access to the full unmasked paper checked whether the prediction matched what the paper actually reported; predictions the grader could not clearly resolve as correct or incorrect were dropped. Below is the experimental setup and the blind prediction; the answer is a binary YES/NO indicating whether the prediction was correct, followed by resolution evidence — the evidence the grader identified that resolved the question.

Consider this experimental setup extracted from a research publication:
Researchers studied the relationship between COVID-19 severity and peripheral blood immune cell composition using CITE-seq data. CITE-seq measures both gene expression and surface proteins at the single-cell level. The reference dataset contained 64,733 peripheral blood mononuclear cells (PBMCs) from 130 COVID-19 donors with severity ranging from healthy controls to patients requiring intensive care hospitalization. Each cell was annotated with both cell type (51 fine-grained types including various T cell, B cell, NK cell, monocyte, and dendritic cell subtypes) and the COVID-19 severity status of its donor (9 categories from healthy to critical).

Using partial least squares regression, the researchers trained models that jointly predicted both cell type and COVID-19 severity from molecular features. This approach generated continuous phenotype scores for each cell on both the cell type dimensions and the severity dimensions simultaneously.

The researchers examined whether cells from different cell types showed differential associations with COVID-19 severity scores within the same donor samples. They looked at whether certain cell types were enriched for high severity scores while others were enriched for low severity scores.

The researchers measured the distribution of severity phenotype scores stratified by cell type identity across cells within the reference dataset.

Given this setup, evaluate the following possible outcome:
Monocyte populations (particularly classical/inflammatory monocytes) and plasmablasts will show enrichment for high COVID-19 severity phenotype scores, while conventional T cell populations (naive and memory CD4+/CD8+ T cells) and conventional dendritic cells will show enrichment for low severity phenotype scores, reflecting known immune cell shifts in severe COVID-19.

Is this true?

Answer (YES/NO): NO